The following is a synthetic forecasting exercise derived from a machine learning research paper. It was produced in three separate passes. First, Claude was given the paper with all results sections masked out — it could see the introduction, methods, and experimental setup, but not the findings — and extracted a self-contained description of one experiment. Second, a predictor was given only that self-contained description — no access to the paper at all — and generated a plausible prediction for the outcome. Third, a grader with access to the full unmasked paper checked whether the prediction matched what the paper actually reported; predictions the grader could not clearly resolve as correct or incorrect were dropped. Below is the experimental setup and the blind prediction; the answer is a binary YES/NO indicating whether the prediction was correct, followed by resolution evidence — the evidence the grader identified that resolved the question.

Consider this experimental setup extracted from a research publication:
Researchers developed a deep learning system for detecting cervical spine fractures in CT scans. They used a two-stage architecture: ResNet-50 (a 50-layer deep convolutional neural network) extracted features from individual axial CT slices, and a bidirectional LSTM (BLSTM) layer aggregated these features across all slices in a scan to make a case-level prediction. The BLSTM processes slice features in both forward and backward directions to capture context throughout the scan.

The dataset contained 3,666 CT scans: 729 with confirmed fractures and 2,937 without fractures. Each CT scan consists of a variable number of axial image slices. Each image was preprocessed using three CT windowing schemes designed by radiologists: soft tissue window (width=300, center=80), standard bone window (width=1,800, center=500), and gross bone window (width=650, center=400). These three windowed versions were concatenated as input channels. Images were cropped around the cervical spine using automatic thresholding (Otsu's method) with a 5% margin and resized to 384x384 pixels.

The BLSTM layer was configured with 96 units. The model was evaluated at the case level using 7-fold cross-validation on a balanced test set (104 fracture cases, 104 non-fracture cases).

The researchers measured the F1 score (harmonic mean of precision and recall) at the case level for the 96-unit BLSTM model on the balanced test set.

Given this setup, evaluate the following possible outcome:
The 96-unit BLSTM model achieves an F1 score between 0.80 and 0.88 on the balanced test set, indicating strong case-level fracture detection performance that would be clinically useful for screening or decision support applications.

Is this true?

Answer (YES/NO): NO